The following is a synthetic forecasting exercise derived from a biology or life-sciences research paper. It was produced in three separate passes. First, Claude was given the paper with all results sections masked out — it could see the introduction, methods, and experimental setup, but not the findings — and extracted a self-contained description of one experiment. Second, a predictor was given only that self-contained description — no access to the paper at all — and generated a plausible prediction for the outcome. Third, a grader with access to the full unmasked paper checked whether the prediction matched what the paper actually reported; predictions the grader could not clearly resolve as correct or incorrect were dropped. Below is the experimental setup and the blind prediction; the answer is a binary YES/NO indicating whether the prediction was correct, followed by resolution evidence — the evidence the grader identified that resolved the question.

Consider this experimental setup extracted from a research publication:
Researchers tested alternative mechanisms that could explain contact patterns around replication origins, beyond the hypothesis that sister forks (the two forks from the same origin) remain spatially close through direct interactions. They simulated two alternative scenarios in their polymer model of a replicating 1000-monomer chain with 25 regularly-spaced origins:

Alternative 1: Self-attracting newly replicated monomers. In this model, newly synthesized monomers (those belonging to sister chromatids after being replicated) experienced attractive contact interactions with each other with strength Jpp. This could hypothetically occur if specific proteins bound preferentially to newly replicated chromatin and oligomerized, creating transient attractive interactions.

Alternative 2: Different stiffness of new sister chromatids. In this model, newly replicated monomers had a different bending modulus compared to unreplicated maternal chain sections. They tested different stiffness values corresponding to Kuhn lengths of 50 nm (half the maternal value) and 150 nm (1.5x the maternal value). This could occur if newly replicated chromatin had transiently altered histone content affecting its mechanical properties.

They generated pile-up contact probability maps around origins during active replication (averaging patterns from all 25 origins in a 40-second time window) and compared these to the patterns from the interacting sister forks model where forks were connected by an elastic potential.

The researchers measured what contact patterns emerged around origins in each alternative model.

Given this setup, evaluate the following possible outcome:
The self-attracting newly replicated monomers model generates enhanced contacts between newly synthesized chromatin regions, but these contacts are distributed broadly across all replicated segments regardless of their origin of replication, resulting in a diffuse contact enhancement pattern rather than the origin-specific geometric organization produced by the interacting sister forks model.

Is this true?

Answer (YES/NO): NO